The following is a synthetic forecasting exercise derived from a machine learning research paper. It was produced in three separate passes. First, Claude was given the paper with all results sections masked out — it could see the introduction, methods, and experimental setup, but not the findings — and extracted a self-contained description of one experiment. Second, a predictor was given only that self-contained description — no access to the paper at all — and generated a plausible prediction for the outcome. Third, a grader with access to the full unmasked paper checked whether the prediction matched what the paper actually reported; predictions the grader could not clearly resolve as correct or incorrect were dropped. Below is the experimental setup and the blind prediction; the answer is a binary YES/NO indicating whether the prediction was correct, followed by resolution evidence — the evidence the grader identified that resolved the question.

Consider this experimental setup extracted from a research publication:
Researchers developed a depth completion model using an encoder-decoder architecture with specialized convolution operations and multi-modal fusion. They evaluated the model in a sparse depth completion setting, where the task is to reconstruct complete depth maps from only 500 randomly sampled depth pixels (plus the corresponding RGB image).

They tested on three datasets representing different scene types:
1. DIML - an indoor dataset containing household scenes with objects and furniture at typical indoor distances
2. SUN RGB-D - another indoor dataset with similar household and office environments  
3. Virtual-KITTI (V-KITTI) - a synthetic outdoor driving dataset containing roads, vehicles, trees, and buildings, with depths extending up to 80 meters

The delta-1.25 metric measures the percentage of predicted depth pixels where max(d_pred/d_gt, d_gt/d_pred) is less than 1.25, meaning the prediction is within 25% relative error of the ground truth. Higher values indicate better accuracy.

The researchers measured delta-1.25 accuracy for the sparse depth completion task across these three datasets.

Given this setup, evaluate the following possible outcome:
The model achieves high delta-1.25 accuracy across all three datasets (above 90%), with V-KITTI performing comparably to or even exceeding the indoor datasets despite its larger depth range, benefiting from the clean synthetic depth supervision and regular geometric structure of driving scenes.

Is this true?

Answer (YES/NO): NO